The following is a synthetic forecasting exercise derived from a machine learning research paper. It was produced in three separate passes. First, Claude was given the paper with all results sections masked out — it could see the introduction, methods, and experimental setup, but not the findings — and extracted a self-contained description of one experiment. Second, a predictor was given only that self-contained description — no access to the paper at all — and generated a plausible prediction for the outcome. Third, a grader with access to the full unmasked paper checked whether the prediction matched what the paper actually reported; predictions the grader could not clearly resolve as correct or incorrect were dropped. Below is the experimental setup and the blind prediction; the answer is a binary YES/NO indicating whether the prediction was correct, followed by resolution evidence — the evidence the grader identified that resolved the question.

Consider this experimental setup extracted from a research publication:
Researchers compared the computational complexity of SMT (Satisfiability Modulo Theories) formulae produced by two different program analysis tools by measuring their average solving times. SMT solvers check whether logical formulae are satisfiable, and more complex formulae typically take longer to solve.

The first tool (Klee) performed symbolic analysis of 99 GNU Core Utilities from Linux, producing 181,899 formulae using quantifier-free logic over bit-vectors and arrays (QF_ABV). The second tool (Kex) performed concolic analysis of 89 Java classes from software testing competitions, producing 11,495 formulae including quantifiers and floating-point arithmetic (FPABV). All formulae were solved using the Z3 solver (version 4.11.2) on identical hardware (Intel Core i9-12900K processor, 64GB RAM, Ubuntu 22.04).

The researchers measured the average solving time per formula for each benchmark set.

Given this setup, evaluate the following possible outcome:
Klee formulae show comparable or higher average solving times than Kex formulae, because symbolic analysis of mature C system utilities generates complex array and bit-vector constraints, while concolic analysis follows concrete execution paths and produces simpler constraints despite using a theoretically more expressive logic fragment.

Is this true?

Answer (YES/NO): NO